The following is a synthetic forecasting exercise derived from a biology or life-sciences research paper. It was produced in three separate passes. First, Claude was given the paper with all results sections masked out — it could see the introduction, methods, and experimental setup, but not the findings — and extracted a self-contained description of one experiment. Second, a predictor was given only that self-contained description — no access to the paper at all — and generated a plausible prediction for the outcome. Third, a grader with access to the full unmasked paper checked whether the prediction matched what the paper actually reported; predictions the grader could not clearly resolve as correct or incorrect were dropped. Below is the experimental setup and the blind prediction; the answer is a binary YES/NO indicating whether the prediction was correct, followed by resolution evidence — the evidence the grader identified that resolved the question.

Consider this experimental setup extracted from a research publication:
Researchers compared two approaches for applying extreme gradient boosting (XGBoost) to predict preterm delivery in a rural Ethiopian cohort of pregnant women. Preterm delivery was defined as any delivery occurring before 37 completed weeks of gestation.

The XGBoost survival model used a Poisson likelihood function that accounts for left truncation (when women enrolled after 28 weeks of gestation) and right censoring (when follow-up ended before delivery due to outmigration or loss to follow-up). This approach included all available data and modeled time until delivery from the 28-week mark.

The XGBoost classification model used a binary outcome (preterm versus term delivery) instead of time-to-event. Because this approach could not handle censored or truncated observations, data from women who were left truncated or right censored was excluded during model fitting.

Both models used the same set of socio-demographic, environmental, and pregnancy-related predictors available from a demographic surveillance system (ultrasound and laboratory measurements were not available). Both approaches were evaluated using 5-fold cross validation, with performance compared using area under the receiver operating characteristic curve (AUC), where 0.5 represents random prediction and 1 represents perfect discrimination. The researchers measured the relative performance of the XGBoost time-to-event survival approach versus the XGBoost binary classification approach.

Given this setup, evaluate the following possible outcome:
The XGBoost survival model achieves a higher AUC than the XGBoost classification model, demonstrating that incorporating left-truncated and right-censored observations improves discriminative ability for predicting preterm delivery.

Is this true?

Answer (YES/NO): NO